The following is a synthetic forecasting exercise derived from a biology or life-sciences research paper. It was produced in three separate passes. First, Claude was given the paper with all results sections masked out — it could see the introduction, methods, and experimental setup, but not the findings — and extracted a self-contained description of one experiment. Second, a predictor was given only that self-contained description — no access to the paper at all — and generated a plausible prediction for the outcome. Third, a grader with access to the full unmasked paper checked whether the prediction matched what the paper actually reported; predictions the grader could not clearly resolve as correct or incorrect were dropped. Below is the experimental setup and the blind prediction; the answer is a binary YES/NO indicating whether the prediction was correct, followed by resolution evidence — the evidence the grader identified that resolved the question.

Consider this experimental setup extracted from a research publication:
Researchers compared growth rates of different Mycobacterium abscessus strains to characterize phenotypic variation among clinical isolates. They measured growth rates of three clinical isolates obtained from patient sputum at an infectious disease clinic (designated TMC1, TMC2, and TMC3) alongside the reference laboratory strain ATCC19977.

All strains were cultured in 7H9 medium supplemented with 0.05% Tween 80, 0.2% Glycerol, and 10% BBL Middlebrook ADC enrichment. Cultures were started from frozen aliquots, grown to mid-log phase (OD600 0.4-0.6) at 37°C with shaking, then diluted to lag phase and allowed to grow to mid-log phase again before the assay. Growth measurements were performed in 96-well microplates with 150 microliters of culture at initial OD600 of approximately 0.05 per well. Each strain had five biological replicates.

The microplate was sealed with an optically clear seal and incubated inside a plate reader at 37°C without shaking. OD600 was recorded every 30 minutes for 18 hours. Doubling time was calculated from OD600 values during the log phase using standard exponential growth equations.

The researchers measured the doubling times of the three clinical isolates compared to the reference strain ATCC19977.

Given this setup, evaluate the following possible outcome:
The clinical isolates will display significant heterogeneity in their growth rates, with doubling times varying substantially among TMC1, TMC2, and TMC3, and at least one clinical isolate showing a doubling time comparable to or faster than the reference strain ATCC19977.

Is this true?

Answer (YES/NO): NO